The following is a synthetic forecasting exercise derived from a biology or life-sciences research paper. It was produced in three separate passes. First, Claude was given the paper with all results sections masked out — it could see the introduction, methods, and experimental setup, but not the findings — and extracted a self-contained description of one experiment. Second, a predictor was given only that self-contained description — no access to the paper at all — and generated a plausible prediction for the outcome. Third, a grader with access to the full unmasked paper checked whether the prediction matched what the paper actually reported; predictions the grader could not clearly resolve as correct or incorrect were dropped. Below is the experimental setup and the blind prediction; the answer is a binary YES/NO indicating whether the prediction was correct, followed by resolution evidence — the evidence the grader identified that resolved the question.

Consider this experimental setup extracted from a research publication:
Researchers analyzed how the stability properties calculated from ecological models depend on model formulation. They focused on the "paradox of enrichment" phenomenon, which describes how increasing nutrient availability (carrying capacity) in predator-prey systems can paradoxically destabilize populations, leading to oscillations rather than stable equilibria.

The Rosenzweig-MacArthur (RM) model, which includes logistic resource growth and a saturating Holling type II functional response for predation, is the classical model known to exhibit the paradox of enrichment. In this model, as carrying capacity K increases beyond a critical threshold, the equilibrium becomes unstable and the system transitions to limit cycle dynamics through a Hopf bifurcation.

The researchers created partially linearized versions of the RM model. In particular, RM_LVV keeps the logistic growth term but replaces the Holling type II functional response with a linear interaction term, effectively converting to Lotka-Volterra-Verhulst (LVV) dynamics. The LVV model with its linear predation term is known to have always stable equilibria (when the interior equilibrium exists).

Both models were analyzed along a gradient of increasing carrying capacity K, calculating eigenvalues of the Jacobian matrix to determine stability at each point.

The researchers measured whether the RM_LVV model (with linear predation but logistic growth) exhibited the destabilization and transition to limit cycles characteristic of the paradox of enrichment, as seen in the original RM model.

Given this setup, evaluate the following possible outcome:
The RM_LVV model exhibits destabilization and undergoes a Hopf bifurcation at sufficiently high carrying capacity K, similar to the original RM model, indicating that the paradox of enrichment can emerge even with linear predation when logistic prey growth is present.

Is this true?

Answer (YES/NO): NO